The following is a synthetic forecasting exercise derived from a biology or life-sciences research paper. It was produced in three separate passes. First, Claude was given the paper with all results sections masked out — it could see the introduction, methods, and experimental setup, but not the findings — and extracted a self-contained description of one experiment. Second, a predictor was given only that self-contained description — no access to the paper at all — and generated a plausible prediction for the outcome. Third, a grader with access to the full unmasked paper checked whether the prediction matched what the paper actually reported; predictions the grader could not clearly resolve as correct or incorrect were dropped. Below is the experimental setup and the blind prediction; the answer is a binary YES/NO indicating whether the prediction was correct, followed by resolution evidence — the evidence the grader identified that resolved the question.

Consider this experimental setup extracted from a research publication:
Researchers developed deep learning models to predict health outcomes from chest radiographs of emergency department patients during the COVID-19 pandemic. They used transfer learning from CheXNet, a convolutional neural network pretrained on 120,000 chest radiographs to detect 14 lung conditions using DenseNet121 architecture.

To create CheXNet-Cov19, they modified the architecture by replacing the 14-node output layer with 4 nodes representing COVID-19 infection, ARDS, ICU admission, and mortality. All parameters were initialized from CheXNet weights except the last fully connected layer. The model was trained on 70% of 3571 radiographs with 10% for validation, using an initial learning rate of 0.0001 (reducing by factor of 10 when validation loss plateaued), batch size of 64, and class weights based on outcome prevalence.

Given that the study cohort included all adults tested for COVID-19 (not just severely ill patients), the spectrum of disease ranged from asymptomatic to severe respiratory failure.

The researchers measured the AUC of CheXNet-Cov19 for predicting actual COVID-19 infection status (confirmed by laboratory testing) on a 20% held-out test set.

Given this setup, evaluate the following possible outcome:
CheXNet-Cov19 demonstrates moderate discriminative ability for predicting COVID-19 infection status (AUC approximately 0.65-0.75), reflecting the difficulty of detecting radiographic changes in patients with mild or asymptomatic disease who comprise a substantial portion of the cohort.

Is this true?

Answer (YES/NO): YES